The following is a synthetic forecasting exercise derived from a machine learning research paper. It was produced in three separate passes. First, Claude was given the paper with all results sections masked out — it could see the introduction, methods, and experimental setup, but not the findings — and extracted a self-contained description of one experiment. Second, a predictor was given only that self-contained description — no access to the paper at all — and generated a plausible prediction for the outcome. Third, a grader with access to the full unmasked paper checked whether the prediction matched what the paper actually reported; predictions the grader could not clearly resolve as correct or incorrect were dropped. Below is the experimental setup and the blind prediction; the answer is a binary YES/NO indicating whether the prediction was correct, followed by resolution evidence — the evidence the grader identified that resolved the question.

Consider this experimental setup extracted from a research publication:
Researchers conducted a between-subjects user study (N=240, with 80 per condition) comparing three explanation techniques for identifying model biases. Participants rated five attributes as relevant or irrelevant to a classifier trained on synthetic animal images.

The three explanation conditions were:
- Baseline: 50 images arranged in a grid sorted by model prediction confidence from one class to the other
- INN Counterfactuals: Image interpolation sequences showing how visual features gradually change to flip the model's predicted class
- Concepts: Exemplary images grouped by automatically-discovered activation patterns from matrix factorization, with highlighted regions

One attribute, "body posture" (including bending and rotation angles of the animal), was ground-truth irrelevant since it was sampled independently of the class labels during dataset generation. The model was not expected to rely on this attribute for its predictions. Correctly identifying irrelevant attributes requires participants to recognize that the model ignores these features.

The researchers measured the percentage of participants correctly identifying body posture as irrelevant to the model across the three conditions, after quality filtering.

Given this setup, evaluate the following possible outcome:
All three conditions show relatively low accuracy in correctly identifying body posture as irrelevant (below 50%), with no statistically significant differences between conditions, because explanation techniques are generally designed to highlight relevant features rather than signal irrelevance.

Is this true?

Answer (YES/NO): NO